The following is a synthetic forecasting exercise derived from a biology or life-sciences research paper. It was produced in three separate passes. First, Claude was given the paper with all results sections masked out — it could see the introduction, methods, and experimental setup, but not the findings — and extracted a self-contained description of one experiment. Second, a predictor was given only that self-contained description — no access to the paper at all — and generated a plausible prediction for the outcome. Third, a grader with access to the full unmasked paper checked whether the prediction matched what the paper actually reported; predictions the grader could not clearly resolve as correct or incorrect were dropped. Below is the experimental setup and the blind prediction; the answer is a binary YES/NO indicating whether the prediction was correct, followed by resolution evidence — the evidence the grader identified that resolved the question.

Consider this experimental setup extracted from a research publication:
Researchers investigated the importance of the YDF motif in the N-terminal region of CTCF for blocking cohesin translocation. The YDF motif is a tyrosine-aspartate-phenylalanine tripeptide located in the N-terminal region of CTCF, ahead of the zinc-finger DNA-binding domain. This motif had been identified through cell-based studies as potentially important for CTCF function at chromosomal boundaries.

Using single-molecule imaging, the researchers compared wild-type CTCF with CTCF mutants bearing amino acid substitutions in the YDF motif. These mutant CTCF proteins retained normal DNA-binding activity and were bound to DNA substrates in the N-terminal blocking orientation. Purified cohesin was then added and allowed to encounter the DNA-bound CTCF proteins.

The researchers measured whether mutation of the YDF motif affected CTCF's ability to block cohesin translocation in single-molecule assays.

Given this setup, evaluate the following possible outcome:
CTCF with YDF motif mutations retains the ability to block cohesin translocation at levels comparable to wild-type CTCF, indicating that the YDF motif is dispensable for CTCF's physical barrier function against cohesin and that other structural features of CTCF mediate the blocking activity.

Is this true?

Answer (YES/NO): NO